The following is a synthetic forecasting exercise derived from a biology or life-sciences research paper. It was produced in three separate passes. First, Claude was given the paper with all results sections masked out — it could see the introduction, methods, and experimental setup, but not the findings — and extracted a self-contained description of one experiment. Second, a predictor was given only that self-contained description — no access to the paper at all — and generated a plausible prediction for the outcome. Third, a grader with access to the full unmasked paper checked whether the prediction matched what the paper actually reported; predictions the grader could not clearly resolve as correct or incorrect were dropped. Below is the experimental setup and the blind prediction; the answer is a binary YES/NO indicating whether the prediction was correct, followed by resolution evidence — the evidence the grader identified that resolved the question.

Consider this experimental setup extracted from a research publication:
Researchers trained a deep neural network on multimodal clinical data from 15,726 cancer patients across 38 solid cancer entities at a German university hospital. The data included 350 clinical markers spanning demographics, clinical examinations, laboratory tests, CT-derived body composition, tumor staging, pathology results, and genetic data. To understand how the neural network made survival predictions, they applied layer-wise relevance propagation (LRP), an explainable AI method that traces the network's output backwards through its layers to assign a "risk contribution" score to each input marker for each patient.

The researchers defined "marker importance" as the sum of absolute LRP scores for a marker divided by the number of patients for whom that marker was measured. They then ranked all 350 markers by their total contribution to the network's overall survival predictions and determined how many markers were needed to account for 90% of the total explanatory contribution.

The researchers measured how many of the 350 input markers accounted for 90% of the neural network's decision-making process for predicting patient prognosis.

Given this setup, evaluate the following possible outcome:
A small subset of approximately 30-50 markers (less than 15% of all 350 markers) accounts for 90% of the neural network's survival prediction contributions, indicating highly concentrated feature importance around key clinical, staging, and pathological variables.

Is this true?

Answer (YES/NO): NO